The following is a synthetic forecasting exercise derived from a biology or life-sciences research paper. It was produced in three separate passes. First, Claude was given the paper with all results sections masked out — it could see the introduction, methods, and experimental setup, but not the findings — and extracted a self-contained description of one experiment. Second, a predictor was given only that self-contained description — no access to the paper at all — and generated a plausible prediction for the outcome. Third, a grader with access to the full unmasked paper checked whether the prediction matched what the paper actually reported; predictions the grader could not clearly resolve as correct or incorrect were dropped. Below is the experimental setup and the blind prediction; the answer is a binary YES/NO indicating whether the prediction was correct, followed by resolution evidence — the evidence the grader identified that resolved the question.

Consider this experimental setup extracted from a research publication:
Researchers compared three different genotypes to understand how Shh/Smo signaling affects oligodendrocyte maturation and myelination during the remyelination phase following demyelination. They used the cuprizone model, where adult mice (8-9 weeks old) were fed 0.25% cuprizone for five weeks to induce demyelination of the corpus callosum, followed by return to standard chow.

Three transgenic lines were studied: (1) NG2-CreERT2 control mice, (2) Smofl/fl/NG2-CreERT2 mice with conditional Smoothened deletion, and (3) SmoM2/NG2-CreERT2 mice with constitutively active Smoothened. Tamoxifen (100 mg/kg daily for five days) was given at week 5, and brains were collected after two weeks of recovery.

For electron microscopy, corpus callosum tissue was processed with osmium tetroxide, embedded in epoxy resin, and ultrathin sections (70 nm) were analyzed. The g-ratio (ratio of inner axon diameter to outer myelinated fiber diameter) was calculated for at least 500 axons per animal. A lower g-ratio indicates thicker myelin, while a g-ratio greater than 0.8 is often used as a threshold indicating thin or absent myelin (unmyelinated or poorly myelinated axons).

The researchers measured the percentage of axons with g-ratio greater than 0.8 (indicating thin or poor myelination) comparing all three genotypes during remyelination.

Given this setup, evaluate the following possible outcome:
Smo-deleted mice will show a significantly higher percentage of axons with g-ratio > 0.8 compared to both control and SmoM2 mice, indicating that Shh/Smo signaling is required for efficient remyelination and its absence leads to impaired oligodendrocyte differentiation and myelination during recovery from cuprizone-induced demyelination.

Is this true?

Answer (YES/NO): NO